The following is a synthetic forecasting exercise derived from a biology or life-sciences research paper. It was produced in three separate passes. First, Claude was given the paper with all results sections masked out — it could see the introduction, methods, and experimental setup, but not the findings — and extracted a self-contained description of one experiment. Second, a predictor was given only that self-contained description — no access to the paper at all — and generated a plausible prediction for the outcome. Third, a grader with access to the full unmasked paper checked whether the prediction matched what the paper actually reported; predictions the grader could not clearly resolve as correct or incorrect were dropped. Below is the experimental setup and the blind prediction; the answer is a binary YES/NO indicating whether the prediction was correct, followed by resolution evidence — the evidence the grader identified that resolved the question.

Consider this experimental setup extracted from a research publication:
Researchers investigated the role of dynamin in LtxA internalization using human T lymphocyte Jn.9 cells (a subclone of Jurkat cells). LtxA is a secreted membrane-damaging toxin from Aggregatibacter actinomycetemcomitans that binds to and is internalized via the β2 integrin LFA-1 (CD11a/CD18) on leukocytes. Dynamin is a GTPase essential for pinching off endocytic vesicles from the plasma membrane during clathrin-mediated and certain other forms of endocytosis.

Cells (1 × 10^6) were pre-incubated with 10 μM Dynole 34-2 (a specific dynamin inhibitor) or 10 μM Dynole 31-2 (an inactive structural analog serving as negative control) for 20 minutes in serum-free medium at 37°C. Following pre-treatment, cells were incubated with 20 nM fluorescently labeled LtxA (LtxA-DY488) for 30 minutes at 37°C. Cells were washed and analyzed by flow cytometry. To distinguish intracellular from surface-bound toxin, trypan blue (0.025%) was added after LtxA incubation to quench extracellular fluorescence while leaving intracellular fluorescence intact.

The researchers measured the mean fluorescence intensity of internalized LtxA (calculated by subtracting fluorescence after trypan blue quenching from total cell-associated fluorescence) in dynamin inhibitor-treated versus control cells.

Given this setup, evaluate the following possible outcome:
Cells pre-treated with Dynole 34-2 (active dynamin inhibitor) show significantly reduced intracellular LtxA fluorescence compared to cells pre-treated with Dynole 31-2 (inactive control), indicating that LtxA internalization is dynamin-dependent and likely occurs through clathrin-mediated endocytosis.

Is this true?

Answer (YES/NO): NO